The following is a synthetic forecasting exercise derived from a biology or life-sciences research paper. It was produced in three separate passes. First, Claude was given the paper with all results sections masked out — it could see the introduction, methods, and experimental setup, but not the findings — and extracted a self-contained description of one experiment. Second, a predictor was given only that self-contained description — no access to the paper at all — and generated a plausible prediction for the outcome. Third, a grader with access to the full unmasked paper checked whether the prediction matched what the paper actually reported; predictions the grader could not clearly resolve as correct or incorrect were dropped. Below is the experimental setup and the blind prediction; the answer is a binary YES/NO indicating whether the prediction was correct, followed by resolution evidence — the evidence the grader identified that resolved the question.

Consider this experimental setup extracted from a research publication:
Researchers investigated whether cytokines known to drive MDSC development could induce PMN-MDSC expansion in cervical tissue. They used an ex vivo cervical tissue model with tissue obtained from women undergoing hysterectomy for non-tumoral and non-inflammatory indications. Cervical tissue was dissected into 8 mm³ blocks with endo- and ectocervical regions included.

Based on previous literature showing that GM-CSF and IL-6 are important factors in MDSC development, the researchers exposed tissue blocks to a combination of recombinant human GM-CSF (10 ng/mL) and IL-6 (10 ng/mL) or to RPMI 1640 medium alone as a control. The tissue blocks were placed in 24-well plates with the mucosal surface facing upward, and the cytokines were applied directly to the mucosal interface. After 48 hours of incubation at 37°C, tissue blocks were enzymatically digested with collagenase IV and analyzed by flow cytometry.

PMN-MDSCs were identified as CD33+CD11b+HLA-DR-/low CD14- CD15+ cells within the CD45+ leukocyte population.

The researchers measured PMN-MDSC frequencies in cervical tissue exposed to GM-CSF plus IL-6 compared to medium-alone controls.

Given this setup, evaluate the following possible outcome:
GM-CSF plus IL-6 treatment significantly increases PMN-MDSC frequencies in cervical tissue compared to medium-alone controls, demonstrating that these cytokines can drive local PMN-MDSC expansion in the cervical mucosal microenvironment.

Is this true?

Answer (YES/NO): NO